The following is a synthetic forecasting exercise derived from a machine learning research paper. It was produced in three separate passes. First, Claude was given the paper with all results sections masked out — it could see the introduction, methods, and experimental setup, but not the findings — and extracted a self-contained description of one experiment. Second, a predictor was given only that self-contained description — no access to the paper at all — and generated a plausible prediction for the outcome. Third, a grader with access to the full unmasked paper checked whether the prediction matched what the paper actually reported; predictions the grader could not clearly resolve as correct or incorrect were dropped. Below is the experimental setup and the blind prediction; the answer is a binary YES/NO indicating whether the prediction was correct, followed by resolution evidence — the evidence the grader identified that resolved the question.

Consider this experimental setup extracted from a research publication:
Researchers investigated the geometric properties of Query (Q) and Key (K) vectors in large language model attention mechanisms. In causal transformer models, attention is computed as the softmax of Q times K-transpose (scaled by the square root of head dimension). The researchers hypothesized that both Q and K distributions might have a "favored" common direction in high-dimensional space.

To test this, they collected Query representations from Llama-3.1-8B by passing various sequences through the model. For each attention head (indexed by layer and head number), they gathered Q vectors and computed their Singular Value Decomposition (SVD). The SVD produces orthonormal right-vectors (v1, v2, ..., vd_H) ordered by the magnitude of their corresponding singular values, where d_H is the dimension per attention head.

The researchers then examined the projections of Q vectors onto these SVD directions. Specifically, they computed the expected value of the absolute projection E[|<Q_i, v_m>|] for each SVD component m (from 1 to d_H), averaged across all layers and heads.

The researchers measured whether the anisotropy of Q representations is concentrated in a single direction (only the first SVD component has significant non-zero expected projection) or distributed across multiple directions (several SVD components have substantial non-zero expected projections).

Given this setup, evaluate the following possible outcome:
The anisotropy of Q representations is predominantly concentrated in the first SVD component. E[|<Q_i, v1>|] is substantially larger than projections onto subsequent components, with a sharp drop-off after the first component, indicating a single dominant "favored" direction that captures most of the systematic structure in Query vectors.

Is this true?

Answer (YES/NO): YES